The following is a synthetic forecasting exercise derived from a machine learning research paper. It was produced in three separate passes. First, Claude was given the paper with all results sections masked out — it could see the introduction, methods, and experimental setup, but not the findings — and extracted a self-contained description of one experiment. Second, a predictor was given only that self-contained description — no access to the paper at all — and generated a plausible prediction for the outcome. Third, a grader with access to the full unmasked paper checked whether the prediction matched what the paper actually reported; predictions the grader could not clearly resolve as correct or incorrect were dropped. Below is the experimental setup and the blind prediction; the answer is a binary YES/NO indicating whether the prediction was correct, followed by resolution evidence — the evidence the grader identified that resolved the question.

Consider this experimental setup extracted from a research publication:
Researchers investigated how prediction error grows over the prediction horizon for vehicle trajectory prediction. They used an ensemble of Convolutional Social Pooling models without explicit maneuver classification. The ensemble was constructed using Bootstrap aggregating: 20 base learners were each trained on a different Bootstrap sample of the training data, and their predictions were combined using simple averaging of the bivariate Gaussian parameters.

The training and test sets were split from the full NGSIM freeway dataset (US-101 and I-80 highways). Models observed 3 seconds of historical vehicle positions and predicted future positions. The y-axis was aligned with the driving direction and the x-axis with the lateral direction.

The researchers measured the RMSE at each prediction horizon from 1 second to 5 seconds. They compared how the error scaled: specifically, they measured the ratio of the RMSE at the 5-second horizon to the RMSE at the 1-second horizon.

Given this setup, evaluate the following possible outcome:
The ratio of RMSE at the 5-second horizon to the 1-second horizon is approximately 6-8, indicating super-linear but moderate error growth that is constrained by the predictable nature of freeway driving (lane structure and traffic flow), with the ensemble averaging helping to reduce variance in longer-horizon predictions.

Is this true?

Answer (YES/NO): NO